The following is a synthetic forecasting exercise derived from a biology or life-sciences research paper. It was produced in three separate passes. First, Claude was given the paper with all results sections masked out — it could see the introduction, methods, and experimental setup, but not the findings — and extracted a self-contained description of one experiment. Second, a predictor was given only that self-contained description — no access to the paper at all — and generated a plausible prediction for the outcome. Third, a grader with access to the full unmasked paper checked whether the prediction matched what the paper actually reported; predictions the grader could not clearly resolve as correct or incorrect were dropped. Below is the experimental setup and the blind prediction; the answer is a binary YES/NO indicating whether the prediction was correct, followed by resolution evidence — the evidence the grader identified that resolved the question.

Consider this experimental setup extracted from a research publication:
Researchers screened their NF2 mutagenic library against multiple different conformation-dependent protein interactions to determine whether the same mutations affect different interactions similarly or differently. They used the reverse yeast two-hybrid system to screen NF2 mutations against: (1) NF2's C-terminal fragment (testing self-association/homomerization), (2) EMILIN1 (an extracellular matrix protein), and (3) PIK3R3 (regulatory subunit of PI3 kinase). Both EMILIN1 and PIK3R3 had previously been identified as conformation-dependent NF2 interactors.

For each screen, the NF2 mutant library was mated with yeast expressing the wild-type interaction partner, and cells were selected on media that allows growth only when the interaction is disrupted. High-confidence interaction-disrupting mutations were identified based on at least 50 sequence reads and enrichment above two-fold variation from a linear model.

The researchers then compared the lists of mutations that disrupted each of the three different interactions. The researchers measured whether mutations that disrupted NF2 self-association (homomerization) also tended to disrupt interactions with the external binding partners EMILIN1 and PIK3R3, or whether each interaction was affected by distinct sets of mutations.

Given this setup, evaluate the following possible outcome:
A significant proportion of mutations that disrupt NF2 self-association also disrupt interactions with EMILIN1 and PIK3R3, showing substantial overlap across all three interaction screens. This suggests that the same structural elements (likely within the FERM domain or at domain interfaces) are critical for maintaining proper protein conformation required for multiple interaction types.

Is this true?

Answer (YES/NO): YES